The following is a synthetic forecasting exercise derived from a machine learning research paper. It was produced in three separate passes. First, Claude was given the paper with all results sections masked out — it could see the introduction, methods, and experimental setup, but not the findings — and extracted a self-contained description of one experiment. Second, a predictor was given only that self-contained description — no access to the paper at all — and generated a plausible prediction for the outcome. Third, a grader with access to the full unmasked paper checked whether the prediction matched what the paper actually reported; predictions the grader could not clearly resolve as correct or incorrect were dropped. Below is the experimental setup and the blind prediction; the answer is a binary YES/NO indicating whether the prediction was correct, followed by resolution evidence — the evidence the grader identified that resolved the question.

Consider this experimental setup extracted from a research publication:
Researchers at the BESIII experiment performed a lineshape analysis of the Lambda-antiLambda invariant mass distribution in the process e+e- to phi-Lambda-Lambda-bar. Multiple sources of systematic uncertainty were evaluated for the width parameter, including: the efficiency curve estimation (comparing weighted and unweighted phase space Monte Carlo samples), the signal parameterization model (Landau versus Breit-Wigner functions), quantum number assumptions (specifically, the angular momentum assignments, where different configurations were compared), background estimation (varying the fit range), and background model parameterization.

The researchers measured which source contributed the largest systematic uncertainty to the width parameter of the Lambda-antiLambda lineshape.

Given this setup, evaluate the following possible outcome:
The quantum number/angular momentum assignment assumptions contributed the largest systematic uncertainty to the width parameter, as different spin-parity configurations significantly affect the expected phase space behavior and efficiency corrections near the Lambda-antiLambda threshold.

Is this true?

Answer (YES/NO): YES